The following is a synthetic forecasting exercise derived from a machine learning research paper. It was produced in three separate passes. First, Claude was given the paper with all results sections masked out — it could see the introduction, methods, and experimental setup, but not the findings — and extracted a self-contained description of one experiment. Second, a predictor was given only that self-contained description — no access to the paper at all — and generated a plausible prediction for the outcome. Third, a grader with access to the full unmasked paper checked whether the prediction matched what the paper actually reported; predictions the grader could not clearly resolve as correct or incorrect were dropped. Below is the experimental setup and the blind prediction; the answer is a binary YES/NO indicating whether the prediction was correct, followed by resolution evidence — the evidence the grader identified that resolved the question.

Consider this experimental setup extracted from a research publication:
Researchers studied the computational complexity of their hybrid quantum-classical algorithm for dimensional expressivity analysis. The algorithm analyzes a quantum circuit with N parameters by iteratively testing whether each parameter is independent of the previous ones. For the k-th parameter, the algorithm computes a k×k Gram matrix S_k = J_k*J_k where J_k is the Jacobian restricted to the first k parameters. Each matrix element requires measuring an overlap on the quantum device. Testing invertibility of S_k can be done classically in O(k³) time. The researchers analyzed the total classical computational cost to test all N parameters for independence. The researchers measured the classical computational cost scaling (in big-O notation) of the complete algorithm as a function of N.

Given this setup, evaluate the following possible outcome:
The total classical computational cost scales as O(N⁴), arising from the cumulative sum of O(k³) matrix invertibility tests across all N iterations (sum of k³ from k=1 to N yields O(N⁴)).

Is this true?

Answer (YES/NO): YES